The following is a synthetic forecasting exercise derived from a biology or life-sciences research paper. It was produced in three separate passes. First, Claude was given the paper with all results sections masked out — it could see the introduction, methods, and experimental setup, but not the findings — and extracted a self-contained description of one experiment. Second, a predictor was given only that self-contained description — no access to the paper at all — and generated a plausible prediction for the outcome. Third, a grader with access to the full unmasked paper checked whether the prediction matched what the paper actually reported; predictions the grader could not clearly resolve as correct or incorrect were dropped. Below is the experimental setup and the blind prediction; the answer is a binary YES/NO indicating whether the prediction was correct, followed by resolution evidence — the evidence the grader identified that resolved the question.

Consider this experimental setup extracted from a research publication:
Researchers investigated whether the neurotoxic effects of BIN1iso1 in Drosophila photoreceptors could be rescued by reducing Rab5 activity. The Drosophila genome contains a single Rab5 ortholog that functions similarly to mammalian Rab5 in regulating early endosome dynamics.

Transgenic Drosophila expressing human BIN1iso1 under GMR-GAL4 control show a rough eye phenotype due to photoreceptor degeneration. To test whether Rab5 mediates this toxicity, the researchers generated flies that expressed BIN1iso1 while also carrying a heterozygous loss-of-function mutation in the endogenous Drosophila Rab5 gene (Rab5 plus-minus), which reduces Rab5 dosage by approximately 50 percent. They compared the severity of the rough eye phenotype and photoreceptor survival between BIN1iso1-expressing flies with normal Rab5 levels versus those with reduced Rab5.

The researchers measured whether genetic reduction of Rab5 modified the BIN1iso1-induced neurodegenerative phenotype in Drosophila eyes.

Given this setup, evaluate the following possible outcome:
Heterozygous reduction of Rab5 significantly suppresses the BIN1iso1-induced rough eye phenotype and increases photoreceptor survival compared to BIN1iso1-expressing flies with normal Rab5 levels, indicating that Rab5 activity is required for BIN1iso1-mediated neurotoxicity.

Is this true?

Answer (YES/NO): YES